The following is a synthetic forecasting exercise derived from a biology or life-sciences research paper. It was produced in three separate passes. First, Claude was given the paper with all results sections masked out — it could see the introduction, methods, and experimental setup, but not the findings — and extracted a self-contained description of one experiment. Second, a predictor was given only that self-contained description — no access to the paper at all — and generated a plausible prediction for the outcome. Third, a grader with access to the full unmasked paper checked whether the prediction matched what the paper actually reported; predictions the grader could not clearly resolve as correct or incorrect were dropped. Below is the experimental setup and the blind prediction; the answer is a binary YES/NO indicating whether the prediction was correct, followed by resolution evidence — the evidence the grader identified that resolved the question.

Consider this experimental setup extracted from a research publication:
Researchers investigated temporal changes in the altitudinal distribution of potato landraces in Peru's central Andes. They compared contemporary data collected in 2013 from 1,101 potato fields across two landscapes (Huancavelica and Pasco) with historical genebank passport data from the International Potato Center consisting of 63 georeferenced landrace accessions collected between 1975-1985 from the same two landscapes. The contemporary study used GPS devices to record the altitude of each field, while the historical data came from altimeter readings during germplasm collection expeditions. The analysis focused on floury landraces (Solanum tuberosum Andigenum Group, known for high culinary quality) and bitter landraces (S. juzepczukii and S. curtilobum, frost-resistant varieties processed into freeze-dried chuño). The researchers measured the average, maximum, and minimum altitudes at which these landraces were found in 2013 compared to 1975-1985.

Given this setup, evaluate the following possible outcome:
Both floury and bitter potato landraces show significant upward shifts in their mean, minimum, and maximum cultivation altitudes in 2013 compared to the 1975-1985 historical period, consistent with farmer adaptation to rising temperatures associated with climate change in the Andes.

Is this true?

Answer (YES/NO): NO